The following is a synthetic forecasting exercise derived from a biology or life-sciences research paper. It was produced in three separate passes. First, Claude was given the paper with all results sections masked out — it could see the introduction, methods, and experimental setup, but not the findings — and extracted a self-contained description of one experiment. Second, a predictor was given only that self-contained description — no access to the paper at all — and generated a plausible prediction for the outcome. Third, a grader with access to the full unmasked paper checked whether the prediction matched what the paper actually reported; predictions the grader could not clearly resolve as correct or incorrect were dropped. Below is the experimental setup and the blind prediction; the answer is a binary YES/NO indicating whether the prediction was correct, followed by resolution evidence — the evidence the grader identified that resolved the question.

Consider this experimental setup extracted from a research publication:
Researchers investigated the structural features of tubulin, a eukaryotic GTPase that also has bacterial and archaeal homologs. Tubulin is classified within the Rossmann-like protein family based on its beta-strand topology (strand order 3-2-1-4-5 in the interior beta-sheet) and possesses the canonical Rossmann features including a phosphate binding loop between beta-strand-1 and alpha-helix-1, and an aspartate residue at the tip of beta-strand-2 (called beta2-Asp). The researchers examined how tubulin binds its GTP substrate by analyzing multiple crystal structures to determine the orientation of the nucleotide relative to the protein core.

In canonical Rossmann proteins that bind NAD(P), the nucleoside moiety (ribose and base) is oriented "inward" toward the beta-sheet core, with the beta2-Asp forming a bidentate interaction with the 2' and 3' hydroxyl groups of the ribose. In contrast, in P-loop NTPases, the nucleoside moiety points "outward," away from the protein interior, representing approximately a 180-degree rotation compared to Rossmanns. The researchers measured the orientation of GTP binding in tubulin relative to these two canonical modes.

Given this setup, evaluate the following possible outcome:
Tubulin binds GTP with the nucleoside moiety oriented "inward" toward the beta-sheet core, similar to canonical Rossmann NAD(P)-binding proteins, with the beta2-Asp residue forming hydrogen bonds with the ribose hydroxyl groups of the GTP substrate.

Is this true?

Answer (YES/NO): NO